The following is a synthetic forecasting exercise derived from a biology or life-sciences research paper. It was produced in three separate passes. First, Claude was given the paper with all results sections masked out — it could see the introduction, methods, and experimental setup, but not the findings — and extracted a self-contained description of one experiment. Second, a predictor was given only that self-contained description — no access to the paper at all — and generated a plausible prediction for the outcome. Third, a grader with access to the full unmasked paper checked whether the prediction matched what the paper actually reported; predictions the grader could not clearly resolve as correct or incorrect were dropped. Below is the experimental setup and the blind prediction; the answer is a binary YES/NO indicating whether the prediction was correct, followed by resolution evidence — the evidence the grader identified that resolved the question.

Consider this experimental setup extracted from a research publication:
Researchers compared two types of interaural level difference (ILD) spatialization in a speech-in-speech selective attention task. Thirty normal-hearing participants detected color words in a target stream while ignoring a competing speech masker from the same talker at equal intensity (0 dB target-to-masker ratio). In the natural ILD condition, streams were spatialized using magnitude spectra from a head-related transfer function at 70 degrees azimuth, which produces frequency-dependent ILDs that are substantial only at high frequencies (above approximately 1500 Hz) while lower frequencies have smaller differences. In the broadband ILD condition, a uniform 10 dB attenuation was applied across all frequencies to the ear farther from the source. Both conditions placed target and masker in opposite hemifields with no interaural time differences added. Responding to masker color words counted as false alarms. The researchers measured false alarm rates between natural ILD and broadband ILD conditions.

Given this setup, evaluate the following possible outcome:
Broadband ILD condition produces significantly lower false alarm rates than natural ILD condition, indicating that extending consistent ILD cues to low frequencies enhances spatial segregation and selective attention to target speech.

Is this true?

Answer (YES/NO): NO